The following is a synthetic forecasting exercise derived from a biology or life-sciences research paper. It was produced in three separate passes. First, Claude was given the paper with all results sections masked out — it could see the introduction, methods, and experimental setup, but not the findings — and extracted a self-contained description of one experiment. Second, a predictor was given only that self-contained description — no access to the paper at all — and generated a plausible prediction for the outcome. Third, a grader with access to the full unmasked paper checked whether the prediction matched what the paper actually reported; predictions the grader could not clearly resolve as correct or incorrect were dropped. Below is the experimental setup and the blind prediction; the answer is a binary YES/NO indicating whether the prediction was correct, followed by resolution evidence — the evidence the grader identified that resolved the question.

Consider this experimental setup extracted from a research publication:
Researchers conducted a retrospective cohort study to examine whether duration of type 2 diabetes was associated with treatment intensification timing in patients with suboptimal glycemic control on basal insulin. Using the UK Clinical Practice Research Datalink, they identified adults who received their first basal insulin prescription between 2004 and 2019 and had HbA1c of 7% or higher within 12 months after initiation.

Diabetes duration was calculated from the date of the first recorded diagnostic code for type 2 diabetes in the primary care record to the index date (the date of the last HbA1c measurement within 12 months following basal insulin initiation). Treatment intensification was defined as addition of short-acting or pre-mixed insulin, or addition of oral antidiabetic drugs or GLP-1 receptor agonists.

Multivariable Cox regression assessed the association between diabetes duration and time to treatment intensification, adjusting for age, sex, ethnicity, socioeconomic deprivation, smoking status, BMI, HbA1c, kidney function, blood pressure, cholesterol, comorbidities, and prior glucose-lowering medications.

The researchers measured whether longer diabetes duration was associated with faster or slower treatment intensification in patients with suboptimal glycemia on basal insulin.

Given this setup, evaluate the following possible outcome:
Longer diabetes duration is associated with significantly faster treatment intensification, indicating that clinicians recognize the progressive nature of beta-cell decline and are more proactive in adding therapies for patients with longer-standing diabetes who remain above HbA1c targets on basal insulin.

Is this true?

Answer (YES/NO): NO